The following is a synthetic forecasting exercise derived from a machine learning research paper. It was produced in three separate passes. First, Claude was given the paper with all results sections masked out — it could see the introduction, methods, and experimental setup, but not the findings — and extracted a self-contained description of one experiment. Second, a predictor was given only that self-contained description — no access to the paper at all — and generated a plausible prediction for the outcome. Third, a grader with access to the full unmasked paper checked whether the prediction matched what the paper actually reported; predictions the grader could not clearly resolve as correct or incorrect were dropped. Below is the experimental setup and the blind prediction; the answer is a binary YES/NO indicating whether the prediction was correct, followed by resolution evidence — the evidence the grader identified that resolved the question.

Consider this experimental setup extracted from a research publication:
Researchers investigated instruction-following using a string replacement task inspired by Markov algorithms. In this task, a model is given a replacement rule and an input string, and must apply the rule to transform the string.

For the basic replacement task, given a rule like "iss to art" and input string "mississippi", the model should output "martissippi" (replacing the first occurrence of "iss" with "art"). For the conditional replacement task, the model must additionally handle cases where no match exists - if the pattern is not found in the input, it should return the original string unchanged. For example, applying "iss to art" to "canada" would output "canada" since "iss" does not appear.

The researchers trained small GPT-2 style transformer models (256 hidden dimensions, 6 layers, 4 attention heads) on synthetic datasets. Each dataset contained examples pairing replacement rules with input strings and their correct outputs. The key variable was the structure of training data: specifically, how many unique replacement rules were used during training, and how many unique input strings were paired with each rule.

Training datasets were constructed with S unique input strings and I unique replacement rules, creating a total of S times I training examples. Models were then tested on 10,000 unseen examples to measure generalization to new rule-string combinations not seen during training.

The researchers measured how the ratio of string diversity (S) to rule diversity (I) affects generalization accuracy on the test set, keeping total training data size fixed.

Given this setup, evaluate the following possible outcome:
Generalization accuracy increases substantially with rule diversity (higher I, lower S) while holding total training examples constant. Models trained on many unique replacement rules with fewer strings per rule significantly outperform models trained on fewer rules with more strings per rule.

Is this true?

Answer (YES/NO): YES